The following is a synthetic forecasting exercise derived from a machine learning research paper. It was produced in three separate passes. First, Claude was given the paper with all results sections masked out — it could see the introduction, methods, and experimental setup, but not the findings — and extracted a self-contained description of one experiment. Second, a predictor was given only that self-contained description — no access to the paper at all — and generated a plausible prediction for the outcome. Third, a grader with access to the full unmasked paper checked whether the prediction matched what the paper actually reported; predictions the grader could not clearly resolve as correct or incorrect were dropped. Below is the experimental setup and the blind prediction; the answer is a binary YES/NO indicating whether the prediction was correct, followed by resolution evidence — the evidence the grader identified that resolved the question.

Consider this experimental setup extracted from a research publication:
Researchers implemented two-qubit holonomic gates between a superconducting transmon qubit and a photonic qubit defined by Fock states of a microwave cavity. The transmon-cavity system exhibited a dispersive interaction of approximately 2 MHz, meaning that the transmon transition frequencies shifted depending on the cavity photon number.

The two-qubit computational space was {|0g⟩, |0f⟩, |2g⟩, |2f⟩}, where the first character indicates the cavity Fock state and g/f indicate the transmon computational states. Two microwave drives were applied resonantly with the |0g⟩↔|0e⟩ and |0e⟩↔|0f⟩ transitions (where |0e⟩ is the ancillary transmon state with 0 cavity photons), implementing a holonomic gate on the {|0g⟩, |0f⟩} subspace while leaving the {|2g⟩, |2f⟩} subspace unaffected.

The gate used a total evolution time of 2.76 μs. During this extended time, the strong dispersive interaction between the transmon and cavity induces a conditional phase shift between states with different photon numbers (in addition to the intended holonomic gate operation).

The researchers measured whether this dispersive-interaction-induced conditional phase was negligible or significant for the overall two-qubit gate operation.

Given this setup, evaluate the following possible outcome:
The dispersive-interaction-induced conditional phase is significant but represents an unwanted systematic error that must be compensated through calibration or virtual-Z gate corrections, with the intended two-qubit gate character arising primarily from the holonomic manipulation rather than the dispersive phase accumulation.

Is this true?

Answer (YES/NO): YES